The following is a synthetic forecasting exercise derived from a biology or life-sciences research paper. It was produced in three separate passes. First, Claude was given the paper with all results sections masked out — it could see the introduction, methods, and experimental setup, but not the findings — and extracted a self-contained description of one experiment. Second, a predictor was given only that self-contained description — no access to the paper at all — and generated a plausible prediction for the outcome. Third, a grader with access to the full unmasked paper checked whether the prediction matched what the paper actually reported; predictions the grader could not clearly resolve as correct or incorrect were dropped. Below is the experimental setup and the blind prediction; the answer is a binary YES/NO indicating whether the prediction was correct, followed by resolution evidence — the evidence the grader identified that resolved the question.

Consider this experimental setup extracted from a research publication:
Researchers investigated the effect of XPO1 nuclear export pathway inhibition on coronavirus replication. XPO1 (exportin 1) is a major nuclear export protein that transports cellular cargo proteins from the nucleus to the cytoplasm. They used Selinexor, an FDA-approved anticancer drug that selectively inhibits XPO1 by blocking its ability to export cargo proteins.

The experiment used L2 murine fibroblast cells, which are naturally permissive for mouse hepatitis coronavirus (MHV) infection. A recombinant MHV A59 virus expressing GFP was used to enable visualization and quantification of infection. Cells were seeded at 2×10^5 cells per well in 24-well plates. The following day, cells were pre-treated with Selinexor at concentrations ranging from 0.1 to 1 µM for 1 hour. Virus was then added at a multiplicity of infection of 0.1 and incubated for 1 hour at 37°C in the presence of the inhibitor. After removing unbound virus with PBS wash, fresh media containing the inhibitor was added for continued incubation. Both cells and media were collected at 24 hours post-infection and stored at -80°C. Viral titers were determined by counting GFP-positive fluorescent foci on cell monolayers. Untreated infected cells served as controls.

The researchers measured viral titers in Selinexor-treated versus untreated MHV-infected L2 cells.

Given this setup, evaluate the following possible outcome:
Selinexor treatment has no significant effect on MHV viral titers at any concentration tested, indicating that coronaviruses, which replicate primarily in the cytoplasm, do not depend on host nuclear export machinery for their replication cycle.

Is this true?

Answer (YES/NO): NO